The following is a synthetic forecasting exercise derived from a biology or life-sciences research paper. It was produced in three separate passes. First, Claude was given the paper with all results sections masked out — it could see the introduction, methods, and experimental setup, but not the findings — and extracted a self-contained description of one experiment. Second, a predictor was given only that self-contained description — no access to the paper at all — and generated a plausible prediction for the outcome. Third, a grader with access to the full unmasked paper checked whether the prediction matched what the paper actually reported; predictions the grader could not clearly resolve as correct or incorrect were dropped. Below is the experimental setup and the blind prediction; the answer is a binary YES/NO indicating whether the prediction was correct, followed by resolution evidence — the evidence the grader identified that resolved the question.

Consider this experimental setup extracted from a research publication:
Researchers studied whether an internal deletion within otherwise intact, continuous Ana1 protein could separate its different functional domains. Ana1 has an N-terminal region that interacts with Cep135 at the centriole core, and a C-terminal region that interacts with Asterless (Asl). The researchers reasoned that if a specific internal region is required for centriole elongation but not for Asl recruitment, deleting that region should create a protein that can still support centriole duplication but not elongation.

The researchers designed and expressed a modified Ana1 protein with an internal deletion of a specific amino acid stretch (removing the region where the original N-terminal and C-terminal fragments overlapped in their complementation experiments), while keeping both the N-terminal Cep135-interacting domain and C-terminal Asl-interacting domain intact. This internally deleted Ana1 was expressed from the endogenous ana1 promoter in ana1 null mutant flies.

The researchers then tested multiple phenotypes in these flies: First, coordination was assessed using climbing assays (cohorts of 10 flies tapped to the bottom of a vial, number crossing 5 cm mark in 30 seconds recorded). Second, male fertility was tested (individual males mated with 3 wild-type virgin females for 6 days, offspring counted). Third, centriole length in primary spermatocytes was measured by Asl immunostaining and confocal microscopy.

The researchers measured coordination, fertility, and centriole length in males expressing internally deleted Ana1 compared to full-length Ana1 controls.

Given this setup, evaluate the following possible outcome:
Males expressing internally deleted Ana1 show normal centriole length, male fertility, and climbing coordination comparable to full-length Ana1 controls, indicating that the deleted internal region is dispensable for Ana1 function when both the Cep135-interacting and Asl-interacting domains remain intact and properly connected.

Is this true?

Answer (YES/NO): NO